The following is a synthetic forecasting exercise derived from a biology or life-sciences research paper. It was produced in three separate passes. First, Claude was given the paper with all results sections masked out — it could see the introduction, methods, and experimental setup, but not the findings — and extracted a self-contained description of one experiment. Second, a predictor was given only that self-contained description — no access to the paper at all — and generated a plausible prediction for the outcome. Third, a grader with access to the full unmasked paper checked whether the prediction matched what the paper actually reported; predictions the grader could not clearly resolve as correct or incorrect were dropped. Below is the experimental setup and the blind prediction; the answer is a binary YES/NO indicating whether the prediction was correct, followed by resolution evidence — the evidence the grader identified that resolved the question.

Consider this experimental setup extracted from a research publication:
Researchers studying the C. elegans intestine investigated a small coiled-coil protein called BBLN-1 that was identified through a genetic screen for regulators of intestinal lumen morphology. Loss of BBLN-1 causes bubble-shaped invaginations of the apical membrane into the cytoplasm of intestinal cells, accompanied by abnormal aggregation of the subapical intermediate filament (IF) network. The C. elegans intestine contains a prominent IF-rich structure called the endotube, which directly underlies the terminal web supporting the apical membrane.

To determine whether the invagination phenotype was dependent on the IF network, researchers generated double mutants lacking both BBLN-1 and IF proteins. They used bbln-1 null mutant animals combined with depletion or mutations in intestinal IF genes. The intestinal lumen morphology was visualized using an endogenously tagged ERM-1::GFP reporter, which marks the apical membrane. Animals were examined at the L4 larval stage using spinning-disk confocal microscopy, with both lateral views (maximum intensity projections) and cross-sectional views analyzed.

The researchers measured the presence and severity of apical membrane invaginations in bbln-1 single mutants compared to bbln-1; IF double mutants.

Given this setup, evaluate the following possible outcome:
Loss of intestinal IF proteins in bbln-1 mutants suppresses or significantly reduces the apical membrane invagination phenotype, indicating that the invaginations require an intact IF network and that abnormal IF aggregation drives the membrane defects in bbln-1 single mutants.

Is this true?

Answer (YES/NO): YES